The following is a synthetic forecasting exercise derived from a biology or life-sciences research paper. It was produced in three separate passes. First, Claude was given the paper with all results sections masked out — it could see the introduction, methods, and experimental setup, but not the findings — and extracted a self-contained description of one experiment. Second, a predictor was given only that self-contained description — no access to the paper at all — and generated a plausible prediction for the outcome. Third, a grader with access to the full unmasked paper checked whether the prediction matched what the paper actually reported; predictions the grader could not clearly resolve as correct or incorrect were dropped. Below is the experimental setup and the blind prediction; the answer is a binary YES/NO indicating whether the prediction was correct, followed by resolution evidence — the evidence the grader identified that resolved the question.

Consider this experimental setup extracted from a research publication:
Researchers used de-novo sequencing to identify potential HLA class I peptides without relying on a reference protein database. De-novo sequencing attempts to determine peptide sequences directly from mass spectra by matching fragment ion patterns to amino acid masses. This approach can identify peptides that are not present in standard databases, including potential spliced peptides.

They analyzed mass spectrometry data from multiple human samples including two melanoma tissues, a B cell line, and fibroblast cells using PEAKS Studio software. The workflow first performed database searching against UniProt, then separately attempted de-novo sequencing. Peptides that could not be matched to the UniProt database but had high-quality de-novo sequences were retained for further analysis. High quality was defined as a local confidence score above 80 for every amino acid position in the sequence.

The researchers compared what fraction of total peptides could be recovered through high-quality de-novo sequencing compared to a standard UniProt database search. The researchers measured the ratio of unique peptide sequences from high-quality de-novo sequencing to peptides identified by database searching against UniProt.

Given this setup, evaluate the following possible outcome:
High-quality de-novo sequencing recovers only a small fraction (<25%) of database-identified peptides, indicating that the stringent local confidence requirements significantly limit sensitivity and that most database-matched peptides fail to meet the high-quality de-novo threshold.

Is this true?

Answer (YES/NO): NO